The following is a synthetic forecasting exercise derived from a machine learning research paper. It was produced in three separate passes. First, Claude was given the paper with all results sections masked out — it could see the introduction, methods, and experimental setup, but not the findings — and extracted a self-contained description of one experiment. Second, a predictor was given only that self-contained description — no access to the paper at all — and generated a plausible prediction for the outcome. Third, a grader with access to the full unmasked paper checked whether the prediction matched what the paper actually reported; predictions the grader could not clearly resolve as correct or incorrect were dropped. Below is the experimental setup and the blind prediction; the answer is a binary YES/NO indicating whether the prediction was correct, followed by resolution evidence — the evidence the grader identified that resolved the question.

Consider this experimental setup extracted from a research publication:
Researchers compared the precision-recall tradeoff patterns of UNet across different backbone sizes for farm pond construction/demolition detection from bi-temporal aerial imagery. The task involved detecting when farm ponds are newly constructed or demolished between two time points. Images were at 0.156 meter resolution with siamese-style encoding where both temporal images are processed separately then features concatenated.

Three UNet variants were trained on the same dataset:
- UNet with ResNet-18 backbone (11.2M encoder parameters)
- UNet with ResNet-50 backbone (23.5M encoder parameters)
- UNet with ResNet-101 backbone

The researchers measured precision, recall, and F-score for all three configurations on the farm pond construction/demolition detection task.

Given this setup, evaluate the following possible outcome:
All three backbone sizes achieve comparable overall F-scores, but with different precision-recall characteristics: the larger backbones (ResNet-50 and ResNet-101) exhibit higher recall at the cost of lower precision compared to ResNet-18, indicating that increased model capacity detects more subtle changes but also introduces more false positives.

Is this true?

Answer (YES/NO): NO